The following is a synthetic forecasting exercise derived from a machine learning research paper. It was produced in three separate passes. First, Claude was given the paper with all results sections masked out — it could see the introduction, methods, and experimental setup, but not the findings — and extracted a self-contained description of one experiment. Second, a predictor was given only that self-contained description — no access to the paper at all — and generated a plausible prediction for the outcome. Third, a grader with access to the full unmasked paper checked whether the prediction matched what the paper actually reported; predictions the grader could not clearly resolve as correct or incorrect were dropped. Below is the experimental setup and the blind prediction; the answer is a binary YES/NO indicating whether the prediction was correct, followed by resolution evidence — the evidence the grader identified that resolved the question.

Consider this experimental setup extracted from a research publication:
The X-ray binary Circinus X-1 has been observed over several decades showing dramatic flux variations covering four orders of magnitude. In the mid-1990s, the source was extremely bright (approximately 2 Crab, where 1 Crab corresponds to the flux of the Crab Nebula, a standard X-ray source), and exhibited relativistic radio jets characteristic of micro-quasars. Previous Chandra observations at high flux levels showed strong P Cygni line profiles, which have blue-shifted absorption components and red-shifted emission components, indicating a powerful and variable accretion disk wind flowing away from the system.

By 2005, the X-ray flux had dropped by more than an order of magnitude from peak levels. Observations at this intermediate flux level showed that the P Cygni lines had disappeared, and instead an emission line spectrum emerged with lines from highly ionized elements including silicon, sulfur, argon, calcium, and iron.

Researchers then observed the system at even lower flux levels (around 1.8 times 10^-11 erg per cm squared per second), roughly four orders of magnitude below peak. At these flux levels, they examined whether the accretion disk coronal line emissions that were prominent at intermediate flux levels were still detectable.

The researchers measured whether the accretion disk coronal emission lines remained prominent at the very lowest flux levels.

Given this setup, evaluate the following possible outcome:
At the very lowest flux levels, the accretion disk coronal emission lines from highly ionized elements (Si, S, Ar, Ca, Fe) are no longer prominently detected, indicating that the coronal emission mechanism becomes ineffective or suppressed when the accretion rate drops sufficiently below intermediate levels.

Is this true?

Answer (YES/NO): YES